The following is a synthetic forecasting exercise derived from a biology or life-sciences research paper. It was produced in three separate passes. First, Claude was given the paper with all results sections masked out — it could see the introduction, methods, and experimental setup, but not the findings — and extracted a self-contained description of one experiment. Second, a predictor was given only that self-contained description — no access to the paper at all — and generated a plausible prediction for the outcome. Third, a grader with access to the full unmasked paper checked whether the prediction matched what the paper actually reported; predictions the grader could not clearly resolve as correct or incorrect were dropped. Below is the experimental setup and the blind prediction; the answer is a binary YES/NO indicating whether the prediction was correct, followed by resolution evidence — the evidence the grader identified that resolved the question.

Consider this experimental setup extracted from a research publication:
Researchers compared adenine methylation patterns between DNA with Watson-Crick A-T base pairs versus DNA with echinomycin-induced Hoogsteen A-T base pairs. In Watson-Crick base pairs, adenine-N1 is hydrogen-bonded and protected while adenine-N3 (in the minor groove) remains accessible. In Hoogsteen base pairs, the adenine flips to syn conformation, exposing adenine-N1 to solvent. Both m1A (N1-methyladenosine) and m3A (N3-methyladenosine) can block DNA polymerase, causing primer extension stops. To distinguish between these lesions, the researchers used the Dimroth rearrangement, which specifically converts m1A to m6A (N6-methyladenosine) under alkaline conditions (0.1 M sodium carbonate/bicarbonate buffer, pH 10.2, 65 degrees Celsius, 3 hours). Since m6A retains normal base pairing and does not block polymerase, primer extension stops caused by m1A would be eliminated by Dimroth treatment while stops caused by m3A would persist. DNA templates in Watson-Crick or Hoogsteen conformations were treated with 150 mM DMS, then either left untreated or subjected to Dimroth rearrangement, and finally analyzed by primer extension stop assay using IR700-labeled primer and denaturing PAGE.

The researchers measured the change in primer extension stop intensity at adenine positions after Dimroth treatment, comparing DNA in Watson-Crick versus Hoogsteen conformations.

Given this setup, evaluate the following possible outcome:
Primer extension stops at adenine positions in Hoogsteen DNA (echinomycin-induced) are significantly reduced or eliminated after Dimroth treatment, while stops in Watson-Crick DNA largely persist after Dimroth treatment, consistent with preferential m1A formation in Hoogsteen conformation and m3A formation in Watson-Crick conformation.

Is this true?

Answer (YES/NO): YES